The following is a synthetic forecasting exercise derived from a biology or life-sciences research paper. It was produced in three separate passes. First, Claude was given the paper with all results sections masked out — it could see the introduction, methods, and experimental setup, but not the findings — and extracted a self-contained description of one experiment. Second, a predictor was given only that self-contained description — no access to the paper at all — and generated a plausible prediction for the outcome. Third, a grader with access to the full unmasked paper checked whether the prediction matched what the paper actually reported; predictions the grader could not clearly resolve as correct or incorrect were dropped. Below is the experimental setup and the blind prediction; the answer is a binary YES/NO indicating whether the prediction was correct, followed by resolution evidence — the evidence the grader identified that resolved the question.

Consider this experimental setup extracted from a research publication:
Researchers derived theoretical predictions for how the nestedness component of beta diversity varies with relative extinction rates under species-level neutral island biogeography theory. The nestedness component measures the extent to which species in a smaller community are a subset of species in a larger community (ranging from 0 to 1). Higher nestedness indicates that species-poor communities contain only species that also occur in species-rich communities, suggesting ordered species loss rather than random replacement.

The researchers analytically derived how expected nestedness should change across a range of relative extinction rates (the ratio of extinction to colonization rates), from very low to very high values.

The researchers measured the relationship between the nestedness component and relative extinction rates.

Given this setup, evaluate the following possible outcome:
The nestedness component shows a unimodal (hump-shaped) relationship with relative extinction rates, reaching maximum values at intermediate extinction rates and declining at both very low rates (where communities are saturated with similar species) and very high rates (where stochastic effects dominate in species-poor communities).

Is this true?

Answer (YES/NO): YES